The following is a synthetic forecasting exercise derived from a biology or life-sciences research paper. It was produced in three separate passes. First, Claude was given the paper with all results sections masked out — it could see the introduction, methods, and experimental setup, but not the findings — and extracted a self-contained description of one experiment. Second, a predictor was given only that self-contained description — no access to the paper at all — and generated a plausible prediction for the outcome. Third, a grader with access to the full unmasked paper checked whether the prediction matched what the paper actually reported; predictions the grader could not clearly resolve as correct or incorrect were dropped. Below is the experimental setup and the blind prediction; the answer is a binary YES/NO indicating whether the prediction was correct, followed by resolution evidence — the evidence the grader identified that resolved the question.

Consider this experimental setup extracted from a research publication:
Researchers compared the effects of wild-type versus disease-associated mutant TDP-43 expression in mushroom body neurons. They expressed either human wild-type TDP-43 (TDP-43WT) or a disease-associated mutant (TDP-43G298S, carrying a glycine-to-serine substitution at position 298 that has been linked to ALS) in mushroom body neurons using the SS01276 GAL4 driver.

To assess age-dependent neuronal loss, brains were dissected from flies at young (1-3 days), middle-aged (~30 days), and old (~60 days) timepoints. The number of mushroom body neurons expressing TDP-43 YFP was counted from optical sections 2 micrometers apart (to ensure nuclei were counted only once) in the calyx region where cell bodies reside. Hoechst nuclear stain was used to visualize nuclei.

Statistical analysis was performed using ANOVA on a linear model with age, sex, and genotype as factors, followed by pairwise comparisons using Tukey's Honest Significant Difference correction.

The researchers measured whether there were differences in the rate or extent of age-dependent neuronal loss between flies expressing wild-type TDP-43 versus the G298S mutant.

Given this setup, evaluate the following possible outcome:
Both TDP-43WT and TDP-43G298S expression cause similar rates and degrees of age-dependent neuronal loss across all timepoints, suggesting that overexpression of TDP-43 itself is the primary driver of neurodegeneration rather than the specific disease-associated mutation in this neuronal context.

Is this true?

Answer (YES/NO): YES